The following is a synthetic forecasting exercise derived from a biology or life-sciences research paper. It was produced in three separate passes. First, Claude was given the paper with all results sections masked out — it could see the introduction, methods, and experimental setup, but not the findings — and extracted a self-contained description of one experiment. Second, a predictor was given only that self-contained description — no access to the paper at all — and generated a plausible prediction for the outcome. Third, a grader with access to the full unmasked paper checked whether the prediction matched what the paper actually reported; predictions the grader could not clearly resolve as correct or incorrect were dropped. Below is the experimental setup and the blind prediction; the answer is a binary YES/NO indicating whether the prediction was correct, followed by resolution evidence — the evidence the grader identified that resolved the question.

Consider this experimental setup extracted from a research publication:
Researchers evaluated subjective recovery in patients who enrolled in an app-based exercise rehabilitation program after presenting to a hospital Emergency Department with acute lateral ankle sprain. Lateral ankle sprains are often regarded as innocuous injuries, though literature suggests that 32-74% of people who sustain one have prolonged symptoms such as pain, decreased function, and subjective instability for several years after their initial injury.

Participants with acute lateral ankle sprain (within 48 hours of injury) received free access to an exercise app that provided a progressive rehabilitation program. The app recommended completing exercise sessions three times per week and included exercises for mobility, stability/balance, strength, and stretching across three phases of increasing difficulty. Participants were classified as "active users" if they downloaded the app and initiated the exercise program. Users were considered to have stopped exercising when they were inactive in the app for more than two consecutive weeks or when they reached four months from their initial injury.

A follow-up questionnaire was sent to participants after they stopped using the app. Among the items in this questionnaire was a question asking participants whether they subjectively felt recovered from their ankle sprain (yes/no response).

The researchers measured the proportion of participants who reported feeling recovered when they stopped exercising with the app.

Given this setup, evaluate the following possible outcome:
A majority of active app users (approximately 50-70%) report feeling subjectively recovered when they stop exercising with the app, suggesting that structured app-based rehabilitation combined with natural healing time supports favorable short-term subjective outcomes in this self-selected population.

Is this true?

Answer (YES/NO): NO